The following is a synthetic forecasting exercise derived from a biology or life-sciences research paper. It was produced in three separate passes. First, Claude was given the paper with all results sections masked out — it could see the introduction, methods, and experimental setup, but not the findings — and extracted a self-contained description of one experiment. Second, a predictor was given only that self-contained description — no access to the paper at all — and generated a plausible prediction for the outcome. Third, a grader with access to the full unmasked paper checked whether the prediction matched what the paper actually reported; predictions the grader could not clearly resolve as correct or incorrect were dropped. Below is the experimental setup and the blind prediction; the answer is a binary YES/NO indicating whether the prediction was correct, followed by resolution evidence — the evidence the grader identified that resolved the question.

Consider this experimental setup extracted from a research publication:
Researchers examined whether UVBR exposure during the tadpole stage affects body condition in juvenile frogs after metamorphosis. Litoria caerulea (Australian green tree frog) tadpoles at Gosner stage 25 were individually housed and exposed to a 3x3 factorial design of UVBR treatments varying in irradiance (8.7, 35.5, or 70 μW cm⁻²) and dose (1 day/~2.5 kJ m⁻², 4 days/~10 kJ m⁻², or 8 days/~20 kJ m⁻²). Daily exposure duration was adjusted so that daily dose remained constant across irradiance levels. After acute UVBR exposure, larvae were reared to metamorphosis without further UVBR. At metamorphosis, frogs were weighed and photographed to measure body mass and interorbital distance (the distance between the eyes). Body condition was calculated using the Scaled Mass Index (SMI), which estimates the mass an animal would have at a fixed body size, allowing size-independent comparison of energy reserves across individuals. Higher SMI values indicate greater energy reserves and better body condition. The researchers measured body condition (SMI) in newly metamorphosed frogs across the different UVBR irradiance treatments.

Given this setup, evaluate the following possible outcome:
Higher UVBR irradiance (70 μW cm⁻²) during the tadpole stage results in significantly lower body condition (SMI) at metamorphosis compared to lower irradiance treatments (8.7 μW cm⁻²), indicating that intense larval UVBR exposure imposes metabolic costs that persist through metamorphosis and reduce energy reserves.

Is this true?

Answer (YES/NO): NO